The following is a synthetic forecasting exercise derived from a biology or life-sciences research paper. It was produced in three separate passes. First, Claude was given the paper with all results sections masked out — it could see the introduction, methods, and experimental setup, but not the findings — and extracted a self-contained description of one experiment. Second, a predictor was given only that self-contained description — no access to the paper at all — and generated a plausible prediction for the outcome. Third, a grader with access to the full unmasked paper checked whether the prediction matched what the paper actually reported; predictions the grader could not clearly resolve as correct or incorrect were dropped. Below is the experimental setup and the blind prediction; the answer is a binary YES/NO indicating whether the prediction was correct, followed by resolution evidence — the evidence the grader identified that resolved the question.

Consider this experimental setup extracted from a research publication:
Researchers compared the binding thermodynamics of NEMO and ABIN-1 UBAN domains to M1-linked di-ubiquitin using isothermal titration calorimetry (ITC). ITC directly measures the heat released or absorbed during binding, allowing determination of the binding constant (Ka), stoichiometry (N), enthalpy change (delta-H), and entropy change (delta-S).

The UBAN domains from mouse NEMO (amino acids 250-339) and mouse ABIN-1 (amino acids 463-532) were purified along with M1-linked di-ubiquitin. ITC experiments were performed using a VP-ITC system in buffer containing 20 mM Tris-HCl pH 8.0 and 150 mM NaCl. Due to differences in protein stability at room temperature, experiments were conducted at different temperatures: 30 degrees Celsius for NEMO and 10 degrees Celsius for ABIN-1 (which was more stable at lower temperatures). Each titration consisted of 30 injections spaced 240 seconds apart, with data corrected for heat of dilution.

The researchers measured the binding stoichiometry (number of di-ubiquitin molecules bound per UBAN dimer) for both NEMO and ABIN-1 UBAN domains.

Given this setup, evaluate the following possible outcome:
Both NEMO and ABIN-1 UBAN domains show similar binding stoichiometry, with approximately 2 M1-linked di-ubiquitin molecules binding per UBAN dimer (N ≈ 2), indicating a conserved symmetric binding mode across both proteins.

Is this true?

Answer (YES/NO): NO